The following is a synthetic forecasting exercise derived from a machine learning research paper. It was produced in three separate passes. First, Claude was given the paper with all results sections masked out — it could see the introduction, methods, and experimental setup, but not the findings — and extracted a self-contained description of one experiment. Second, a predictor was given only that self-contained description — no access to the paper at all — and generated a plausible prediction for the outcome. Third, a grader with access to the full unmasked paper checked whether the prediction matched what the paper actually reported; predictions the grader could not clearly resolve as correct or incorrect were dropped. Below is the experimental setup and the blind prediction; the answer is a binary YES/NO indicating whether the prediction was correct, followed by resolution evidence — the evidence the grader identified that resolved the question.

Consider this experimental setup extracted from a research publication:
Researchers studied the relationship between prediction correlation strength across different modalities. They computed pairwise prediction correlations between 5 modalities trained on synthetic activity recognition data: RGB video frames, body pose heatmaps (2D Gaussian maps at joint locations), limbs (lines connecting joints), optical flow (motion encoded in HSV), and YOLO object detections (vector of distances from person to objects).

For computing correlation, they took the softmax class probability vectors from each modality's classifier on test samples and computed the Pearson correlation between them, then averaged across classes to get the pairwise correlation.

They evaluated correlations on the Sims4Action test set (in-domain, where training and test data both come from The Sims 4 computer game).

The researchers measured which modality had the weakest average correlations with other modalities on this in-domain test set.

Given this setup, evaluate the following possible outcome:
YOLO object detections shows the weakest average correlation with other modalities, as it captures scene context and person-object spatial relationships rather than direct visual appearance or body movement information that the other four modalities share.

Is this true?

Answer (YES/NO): YES